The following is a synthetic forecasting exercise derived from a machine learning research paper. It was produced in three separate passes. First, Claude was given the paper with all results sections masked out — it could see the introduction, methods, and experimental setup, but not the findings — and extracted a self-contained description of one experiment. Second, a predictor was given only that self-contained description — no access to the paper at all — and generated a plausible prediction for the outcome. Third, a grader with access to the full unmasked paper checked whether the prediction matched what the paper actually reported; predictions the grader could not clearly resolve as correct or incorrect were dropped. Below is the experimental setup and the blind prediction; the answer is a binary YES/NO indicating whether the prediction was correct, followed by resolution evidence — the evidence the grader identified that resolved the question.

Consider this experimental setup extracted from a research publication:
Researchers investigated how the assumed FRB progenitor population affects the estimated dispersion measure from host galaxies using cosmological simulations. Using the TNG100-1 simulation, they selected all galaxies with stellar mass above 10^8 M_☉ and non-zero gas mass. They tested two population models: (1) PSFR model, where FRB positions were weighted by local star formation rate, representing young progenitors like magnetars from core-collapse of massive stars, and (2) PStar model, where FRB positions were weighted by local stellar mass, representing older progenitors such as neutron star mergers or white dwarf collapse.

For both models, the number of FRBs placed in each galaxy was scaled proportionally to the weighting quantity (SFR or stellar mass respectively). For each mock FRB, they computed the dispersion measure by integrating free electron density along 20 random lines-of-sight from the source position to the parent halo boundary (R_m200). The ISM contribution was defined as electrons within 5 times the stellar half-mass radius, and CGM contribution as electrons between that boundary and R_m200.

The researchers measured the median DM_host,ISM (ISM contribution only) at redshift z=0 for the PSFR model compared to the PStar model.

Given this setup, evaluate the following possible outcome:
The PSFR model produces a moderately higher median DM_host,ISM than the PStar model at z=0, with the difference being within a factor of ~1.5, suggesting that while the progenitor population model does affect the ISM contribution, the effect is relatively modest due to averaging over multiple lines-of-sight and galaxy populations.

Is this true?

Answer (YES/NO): NO